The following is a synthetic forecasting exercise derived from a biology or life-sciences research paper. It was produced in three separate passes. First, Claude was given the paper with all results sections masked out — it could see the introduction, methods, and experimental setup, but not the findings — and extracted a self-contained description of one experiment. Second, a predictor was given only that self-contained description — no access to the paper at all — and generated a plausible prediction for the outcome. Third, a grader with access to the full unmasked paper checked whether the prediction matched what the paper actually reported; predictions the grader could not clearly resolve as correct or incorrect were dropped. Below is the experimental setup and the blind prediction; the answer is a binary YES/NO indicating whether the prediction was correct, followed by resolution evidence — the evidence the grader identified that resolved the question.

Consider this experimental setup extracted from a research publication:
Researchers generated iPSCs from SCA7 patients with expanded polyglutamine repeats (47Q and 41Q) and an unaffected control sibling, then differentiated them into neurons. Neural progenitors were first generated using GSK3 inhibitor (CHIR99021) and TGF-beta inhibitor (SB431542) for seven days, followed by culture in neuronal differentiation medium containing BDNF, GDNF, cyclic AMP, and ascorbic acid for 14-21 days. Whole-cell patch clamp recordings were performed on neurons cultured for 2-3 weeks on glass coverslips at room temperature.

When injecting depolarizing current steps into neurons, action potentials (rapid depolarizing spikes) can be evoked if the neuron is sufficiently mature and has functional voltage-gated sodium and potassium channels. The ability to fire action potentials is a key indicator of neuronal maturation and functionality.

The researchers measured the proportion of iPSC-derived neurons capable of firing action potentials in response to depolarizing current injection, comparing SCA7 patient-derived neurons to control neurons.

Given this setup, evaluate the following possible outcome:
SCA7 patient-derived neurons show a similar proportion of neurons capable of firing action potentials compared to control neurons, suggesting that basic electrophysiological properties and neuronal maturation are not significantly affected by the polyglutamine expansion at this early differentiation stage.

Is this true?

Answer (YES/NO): YES